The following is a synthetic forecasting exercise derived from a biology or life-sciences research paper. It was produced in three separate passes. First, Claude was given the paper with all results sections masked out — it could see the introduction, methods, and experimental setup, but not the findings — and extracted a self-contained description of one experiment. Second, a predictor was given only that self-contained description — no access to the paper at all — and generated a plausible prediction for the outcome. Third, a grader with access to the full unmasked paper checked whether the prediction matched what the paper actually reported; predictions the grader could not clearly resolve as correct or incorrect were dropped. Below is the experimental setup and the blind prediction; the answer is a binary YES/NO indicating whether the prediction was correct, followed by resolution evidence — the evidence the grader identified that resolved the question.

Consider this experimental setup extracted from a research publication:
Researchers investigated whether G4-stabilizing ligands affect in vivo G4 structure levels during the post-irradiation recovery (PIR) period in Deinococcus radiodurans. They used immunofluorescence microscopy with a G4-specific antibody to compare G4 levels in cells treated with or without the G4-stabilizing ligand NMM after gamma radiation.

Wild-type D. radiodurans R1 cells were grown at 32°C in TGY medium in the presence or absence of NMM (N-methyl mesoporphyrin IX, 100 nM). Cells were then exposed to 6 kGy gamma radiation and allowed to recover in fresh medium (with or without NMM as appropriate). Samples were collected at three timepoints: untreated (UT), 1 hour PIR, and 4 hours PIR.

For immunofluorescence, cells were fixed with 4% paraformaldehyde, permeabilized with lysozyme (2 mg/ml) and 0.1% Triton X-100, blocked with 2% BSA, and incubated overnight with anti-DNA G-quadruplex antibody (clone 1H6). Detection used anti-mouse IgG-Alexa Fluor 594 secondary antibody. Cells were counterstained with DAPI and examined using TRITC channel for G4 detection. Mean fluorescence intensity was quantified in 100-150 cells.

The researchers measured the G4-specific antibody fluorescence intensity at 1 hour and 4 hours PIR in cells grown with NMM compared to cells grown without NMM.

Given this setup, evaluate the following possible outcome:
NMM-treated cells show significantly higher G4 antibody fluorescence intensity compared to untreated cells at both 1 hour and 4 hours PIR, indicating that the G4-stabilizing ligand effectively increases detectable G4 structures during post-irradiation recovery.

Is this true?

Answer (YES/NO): YES